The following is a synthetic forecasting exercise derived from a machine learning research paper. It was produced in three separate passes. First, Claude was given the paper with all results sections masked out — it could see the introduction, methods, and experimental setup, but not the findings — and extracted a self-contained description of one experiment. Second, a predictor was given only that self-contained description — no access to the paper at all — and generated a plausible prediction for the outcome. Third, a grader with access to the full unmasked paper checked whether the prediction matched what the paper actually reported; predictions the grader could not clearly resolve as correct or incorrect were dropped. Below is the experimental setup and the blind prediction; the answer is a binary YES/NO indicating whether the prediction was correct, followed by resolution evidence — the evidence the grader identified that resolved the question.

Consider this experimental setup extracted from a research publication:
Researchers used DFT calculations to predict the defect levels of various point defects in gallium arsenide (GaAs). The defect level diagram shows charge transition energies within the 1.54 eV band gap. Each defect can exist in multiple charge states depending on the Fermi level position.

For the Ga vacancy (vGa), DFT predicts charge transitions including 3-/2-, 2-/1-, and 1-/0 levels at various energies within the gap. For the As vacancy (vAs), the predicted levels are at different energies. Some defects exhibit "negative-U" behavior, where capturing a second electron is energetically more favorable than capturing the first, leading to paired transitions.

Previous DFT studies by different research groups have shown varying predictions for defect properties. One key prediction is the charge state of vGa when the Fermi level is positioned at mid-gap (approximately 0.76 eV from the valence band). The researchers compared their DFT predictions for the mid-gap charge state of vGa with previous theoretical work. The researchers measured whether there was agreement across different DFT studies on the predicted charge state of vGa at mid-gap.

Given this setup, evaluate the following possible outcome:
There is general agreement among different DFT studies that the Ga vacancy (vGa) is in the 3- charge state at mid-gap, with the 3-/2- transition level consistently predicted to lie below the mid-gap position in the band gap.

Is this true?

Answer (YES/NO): YES